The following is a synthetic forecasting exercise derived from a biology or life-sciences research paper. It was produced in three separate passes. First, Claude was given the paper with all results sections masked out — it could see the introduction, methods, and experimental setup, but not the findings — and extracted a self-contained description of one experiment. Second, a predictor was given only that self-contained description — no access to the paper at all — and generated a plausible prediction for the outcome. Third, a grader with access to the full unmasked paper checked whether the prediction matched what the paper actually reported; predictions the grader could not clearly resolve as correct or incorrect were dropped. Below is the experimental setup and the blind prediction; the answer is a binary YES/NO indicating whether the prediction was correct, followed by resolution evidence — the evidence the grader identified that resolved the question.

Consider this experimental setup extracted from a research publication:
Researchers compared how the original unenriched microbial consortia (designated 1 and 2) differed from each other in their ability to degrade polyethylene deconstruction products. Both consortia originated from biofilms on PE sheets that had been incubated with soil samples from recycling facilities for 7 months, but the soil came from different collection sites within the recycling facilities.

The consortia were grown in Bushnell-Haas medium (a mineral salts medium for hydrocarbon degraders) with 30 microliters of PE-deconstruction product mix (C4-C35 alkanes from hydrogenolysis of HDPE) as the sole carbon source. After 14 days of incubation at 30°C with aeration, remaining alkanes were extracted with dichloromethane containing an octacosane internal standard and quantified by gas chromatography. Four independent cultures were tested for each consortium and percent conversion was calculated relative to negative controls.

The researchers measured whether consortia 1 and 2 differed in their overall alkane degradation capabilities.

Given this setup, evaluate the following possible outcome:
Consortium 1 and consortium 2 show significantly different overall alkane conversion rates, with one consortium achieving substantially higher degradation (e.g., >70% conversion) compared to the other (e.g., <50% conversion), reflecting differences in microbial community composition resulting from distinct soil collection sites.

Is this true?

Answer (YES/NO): YES